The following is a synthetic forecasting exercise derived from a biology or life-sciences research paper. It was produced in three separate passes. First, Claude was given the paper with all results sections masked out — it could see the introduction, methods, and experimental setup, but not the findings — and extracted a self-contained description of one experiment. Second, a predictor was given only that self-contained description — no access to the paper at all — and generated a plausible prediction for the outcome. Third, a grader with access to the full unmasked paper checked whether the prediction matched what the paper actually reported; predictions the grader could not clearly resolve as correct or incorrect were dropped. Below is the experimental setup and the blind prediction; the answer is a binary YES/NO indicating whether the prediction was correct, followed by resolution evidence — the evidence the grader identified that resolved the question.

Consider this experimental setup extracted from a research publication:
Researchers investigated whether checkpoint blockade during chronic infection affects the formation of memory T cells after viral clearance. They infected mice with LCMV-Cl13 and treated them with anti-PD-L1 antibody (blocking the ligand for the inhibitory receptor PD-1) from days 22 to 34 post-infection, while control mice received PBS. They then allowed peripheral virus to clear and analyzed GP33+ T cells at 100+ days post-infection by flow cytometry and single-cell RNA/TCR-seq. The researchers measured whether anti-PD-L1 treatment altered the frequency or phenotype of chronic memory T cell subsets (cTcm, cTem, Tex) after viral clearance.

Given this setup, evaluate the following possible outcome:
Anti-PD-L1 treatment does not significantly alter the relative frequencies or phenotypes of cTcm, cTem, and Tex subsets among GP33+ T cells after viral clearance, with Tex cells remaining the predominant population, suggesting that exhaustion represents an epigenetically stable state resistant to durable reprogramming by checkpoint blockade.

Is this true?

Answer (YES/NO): NO